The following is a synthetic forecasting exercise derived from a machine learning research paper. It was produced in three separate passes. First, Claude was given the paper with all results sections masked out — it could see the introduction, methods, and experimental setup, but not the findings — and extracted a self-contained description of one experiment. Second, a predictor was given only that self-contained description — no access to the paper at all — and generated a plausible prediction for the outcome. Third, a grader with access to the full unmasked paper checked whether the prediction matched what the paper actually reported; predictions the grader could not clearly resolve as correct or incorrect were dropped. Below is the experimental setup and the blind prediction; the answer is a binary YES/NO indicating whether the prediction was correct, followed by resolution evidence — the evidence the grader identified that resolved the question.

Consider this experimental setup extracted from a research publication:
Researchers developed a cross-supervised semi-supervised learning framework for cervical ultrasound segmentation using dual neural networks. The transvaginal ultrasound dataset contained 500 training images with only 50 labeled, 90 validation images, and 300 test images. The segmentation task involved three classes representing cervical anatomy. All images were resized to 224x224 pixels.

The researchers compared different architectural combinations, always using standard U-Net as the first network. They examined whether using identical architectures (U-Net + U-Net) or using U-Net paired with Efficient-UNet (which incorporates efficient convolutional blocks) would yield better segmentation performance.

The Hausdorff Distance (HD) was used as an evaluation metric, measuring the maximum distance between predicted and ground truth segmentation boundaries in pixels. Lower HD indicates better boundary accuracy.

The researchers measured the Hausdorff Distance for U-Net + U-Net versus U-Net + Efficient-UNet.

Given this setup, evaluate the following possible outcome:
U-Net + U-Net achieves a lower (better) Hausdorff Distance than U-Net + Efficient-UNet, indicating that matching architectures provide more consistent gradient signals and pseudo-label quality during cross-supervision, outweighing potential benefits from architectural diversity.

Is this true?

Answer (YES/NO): NO